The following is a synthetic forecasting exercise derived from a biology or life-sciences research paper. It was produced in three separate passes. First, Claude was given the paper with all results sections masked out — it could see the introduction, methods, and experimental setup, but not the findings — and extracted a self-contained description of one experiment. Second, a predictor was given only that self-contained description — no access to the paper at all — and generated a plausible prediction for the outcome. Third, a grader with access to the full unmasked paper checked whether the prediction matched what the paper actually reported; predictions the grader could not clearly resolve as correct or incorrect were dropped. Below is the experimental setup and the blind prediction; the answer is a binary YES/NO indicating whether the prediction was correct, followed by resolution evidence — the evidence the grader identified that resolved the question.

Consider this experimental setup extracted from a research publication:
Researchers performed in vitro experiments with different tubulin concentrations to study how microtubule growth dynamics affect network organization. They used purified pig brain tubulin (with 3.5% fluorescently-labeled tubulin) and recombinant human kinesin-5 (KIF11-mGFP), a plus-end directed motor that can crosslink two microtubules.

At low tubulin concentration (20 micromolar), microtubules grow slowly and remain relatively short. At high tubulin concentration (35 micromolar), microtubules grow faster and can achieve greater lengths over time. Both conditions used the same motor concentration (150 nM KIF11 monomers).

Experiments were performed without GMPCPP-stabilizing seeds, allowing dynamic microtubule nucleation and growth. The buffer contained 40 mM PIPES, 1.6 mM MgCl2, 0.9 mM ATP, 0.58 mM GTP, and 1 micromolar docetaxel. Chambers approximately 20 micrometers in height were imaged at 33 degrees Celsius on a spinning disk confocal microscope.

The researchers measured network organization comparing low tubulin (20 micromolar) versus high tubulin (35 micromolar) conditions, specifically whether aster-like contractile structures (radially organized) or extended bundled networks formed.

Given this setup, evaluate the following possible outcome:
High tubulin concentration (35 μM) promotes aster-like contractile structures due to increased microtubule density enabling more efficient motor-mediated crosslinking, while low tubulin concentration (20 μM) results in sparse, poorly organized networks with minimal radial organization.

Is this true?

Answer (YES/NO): NO